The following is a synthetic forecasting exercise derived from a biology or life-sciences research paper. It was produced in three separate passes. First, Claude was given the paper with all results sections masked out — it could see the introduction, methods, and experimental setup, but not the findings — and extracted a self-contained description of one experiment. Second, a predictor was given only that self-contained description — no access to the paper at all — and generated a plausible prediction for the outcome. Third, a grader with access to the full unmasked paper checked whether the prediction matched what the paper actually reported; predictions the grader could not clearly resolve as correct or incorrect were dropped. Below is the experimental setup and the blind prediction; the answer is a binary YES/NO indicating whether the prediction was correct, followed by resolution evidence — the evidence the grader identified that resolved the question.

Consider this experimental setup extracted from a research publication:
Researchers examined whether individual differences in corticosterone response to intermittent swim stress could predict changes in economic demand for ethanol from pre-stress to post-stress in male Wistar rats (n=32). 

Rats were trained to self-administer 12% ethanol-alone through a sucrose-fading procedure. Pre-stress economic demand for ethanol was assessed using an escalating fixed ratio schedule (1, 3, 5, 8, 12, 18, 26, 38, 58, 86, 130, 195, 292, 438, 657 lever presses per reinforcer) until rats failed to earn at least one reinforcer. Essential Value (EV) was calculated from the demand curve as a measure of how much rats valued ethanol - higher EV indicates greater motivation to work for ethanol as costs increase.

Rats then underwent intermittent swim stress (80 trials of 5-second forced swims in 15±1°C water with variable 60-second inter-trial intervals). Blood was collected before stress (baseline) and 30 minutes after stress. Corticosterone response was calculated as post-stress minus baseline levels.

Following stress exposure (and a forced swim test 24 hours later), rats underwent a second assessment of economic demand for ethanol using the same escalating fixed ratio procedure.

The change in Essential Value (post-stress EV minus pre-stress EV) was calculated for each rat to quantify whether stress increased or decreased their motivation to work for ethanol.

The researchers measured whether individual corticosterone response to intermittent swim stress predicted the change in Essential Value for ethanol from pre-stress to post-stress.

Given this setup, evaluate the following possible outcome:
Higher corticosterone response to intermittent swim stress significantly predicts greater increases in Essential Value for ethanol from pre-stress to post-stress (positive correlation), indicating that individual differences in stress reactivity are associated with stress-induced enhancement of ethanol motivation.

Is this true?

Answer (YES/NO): YES